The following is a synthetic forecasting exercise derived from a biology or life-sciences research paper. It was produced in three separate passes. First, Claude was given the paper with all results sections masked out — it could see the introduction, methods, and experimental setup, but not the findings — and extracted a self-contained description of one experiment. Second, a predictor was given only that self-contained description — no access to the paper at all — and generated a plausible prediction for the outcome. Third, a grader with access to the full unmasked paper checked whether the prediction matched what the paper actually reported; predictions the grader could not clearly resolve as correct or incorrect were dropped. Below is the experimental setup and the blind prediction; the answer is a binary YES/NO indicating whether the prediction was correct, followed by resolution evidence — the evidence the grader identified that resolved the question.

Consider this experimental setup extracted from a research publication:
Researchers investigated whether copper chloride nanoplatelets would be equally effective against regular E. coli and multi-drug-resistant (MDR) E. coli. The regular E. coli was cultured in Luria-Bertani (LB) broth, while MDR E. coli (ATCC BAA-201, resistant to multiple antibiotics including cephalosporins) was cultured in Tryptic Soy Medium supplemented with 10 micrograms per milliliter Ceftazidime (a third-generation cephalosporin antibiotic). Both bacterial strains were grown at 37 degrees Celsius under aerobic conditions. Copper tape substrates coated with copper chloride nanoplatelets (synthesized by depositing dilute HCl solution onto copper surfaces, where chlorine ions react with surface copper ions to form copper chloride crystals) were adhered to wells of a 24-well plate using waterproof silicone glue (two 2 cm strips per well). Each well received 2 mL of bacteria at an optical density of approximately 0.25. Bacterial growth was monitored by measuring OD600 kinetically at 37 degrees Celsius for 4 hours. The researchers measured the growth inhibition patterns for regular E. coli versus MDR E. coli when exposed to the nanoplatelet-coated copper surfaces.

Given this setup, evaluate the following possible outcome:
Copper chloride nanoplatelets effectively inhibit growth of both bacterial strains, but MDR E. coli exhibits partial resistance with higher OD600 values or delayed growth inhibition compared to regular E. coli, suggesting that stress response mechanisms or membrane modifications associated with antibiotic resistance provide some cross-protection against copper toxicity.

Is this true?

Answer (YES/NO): NO